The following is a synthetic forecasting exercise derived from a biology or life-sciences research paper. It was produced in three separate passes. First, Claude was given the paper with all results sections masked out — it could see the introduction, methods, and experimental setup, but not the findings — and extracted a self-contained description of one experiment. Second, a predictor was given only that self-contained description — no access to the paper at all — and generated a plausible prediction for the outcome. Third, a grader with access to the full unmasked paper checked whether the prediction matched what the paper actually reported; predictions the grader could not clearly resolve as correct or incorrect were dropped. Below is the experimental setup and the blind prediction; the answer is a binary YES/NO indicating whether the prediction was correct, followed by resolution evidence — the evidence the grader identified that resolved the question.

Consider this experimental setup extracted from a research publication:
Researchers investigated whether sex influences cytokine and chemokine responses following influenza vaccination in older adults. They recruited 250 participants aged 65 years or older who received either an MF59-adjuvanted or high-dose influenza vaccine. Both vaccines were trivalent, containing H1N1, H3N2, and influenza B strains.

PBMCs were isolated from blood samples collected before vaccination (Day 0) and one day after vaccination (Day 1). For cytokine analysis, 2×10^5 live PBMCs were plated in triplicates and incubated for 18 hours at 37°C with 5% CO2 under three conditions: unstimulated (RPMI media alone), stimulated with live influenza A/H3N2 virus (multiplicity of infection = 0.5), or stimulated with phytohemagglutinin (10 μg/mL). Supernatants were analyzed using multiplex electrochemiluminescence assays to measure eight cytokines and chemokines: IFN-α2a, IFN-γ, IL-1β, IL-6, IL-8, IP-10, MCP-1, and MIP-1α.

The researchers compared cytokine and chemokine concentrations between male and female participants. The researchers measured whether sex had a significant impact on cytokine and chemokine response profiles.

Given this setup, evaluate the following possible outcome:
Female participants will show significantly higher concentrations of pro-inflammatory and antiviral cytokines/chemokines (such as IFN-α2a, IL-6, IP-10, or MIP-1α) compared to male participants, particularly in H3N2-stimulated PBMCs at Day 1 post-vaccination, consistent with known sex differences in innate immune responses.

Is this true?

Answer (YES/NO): NO